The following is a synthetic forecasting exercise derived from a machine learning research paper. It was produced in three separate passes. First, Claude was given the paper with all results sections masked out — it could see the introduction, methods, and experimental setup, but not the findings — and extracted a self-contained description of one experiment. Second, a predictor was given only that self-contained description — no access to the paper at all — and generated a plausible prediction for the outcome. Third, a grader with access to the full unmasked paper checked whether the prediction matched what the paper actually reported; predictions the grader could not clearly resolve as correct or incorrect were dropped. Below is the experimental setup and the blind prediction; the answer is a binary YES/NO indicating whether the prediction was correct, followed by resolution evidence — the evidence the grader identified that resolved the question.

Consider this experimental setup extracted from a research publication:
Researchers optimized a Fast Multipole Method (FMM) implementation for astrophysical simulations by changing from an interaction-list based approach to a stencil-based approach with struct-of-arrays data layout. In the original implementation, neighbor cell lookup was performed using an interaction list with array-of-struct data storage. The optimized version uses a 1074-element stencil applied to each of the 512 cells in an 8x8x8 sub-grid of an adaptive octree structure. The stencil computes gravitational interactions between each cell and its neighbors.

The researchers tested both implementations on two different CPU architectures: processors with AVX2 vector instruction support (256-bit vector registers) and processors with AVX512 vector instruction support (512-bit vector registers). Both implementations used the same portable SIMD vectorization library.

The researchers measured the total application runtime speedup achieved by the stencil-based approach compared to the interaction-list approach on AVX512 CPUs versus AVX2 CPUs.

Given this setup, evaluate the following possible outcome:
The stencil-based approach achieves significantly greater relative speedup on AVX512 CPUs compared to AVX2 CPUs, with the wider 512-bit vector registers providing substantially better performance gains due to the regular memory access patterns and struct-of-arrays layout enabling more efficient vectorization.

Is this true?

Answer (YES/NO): YES